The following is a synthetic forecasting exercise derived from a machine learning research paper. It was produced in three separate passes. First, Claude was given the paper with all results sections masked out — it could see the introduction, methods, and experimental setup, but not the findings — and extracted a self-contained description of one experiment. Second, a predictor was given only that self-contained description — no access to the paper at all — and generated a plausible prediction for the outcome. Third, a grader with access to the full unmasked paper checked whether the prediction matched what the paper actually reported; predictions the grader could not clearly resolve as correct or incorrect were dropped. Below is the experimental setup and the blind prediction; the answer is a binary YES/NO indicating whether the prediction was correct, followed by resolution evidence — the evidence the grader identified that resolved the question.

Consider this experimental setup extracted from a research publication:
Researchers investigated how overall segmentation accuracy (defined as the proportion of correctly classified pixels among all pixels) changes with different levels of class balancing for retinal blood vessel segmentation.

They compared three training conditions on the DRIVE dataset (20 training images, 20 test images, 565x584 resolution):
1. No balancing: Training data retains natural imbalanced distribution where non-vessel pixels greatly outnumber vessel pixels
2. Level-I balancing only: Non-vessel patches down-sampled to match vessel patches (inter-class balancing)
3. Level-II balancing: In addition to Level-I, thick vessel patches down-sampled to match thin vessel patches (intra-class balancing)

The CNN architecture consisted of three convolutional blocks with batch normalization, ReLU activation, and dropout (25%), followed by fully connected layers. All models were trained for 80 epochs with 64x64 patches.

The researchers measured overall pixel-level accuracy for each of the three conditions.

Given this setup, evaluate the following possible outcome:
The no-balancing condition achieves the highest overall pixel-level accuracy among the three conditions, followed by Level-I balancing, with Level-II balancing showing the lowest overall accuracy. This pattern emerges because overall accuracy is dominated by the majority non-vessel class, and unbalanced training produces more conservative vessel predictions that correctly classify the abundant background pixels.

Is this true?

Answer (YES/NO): NO